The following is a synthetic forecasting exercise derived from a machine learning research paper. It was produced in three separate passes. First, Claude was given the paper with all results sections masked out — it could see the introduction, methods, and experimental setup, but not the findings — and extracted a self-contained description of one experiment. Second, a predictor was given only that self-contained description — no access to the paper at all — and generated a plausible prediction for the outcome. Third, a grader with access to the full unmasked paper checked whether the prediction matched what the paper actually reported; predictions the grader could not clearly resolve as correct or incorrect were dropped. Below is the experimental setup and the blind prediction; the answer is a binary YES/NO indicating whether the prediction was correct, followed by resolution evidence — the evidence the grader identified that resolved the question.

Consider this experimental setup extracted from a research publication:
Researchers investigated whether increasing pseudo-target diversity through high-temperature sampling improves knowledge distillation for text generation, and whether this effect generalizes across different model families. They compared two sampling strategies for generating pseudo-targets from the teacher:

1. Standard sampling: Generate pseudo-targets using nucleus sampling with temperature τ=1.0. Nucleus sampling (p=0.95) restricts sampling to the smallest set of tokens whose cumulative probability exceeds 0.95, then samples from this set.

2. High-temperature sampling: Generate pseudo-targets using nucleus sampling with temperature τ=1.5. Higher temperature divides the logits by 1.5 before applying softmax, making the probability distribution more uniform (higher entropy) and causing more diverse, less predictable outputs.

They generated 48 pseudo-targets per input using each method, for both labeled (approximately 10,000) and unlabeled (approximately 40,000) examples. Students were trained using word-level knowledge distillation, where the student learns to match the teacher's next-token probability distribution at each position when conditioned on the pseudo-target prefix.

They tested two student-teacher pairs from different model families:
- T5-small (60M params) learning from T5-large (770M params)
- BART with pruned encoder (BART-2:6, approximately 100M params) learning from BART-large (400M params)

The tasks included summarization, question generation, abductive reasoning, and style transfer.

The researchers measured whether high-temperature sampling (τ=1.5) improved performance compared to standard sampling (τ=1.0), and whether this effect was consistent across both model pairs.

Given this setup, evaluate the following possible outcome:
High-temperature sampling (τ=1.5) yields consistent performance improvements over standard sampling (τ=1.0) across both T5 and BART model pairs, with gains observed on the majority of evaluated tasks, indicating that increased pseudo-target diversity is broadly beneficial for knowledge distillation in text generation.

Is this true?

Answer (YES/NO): NO